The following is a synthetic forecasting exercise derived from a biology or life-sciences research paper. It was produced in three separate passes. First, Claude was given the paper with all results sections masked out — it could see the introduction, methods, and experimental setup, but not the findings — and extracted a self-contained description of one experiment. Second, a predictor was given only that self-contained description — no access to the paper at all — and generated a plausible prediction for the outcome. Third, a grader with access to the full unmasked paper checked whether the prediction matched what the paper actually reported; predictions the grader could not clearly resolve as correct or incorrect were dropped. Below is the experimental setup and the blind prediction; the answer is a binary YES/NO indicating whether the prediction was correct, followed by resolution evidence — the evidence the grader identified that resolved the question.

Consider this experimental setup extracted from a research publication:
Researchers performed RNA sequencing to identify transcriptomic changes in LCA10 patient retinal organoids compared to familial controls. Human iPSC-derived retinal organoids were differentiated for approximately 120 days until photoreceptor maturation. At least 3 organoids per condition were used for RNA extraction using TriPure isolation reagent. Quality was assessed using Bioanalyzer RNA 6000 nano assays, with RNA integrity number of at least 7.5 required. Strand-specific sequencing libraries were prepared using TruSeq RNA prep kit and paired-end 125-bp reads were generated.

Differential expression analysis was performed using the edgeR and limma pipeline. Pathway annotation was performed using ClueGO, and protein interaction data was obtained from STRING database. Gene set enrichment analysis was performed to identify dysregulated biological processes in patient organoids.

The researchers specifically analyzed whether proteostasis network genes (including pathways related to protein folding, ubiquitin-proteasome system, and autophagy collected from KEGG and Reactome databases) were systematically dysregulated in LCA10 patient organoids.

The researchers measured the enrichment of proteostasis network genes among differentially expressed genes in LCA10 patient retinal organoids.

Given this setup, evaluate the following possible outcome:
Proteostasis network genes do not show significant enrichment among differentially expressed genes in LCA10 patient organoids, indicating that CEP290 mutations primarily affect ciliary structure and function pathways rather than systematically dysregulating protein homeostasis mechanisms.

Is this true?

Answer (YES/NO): NO